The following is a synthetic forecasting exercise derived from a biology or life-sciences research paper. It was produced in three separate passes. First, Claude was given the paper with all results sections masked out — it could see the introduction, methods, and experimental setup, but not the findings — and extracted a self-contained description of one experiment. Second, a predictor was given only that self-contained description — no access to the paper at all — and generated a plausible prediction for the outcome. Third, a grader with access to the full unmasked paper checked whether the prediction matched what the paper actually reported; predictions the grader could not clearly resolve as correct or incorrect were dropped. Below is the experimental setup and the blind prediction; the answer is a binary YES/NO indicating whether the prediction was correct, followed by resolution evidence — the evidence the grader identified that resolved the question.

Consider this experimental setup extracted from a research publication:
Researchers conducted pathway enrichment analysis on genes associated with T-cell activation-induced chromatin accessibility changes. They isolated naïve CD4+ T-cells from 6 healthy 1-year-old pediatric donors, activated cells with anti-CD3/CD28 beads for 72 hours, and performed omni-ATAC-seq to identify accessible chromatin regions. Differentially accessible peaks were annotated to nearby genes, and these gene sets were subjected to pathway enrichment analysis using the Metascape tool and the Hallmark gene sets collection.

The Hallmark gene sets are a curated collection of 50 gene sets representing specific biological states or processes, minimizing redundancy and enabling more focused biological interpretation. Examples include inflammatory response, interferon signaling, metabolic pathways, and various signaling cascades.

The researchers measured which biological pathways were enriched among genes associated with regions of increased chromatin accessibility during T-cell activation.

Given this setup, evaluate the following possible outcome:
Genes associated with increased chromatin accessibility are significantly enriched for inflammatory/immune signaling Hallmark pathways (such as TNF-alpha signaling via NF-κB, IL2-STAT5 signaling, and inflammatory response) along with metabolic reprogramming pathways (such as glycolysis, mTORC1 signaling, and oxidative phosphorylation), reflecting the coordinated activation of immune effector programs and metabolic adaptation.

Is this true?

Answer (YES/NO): NO